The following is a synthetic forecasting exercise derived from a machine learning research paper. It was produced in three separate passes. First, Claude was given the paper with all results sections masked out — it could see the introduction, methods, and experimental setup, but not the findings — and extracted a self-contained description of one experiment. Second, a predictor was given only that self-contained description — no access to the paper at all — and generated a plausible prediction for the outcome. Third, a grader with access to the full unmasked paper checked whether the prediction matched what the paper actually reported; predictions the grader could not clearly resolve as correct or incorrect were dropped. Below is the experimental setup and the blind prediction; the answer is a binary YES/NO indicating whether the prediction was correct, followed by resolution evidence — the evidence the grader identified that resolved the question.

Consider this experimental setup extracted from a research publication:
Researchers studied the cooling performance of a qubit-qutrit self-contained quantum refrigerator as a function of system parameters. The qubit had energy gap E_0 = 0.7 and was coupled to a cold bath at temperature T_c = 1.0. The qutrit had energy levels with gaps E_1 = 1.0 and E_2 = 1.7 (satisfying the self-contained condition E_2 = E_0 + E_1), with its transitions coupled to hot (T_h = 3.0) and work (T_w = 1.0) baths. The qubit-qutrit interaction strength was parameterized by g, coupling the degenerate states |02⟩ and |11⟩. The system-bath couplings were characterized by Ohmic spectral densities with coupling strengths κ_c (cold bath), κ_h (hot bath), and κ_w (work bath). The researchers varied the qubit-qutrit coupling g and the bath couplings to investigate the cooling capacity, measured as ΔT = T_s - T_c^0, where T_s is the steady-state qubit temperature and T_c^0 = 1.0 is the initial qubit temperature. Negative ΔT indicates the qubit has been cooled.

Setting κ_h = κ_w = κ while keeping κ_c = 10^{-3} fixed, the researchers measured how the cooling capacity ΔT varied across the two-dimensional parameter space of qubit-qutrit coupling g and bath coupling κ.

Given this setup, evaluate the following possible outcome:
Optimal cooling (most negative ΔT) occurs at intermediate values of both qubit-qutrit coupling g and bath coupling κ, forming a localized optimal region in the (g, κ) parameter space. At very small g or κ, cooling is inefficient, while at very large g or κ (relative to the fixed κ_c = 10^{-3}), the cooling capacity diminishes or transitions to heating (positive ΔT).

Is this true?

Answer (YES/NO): NO